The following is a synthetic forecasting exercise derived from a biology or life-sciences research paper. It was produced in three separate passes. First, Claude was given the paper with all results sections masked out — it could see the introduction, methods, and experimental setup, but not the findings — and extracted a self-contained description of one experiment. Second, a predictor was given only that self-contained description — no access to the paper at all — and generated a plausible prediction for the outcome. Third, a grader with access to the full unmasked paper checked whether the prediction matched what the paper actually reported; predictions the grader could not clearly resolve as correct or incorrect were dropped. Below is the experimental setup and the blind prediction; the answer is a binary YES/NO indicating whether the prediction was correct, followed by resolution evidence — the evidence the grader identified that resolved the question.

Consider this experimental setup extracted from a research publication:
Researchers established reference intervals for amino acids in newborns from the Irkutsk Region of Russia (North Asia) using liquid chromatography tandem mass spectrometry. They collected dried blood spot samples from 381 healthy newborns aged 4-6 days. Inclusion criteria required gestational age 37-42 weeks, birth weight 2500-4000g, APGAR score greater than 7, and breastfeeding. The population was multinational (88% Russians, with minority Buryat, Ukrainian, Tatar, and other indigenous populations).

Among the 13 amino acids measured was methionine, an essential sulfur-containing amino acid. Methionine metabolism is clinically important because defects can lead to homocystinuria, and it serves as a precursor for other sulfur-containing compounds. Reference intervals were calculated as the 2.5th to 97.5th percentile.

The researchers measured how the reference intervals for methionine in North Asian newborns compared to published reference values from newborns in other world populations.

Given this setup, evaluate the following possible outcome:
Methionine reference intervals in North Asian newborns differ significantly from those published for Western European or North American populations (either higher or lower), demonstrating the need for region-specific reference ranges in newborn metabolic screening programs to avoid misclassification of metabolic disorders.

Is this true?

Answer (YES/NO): YES